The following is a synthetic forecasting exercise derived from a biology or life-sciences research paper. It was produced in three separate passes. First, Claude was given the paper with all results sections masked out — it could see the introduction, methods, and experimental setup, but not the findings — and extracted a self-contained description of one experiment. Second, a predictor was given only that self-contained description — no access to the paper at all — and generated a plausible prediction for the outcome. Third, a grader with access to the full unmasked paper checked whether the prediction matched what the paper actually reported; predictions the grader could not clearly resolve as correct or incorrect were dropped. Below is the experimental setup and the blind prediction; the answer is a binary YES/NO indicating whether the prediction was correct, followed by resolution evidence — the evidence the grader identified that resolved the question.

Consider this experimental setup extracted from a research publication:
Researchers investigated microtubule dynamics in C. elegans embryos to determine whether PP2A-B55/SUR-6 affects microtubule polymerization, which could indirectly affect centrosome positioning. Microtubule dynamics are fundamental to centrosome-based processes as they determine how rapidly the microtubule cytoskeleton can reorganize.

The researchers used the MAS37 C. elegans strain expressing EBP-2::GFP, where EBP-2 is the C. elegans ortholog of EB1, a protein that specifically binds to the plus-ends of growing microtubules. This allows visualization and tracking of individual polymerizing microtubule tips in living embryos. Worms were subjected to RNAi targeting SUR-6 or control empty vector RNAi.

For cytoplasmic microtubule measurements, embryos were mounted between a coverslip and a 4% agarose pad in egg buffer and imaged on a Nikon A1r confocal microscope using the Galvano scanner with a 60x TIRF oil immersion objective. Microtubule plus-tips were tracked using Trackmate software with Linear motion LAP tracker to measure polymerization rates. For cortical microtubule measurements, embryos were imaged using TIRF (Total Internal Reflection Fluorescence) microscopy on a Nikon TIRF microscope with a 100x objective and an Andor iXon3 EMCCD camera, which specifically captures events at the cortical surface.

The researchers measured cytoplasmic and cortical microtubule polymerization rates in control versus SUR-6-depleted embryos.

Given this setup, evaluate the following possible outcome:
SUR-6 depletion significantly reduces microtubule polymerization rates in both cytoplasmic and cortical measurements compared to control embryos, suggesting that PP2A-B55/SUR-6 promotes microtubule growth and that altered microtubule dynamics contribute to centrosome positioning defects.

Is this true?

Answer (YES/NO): NO